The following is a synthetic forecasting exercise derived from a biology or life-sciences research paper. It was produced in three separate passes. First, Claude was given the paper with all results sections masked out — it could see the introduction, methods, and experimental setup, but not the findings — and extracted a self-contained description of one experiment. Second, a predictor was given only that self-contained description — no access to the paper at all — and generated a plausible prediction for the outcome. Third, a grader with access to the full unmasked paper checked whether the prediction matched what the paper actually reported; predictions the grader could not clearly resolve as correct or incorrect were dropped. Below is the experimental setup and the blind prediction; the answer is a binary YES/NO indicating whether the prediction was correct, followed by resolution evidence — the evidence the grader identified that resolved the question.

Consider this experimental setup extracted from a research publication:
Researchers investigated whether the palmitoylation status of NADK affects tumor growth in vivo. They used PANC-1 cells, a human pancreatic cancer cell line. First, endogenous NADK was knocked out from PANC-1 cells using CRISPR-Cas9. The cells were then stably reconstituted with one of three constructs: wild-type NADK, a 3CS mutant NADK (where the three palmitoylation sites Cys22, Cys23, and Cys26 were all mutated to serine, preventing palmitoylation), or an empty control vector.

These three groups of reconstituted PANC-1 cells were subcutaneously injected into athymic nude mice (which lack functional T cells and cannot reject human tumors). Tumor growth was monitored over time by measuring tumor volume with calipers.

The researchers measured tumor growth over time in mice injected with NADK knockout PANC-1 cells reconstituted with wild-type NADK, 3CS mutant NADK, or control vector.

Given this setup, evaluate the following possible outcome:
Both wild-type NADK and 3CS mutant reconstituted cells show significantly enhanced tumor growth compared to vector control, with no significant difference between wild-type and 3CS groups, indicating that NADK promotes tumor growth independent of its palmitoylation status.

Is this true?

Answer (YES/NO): NO